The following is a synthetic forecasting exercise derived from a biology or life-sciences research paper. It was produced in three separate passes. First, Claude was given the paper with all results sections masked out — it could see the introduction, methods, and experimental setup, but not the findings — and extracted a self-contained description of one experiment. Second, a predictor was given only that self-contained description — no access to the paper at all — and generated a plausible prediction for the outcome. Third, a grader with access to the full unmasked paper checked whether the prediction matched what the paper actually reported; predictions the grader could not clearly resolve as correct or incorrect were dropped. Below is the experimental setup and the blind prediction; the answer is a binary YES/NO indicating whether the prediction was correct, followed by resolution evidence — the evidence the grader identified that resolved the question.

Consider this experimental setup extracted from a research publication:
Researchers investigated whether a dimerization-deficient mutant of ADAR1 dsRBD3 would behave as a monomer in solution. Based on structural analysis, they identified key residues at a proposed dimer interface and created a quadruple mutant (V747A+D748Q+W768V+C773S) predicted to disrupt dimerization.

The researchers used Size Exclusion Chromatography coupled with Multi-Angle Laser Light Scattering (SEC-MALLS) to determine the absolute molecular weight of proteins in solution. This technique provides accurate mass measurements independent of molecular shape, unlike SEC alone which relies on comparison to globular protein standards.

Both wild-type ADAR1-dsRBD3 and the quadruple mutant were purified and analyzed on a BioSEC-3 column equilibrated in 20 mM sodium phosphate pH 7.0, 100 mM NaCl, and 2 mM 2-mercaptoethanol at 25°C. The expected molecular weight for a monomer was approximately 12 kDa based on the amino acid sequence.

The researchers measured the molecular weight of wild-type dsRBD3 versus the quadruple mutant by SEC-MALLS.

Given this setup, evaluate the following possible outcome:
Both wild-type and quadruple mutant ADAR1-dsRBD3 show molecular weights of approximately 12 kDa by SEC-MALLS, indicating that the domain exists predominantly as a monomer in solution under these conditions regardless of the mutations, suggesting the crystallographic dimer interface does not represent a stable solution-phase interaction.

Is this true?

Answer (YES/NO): NO